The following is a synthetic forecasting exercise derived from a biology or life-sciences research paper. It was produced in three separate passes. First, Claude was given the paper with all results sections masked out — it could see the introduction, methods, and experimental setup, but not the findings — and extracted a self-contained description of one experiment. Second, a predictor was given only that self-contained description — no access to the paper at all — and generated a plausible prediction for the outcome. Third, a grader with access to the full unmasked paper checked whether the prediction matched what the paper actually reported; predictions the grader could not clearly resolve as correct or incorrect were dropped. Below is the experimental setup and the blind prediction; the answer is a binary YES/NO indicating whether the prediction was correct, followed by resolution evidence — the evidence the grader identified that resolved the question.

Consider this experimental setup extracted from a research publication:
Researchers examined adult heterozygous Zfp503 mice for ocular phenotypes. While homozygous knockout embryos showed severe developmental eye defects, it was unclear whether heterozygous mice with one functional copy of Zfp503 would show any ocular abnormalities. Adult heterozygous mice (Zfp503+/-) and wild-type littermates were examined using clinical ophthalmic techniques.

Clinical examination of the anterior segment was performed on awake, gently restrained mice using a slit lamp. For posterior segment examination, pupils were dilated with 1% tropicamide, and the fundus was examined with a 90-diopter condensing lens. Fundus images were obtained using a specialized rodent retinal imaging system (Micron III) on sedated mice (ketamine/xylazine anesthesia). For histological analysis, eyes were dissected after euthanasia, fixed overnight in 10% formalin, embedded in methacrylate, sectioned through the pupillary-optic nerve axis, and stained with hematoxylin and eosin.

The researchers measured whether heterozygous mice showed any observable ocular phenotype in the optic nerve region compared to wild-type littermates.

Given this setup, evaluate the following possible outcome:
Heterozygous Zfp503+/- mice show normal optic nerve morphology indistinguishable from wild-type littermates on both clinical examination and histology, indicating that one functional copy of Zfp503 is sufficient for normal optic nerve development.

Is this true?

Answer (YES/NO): NO